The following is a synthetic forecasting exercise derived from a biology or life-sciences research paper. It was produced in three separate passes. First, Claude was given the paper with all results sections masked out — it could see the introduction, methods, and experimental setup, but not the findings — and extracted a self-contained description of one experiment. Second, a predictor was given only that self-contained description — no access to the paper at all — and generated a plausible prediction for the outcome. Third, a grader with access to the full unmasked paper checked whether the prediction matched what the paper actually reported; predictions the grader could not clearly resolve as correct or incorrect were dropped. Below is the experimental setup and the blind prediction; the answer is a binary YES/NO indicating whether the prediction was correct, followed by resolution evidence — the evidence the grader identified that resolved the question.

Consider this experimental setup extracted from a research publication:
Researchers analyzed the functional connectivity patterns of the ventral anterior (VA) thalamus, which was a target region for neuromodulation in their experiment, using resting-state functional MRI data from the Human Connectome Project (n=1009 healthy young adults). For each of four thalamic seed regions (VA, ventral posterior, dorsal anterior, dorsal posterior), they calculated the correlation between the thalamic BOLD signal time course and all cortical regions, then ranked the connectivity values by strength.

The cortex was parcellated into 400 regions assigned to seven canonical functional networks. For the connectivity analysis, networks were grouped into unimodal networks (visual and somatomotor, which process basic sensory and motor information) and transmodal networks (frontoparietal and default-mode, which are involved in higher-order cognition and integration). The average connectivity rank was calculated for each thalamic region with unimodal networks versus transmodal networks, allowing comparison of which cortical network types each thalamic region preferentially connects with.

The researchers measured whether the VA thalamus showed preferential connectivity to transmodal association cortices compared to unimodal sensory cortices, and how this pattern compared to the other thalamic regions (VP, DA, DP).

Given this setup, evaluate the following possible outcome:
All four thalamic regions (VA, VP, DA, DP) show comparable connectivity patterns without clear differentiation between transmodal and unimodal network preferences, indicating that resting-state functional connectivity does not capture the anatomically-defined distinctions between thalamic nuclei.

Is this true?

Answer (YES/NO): NO